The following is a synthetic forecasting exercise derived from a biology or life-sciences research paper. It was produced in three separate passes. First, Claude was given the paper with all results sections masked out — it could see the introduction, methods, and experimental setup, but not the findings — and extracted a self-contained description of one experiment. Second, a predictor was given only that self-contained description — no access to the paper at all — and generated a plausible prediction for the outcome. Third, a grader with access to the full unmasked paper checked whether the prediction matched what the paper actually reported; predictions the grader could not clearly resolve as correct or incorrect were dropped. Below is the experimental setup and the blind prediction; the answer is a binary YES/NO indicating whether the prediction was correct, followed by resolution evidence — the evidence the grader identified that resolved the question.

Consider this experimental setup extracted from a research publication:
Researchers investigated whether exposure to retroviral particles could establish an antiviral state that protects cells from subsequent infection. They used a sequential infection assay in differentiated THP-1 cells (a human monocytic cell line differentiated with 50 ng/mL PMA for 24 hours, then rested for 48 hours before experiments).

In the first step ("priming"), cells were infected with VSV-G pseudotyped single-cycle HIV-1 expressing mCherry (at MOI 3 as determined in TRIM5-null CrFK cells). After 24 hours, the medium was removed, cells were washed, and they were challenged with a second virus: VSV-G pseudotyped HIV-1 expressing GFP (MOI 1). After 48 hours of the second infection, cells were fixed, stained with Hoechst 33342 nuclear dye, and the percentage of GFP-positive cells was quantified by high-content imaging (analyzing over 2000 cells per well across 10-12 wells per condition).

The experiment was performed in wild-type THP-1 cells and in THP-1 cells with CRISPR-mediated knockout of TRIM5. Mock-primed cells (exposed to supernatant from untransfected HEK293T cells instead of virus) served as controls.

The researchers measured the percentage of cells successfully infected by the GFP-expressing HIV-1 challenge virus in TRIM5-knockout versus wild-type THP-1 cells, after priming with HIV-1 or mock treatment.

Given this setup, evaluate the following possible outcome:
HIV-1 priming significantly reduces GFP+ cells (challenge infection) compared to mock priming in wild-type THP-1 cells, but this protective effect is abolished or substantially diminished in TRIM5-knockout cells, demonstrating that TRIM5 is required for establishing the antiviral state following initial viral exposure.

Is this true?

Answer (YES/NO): YES